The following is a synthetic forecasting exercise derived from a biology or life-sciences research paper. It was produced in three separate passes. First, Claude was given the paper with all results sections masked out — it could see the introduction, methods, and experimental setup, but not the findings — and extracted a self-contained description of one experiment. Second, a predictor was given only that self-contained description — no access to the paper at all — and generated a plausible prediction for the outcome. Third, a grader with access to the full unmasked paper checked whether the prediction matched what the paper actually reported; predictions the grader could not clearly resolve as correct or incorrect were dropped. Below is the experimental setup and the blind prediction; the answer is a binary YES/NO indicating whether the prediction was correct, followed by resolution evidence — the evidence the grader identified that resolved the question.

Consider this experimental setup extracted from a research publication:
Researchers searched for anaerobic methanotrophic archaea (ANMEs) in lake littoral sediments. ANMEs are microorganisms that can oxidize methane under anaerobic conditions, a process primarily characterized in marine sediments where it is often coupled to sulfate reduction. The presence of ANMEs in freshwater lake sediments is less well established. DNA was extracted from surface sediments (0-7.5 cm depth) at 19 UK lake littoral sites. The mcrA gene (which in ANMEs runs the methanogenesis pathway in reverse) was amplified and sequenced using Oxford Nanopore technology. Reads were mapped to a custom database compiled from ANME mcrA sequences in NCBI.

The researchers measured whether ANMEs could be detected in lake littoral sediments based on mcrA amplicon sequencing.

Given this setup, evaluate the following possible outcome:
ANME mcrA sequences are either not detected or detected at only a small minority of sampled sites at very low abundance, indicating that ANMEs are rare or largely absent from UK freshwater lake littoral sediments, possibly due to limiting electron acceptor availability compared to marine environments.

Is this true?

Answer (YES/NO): YES